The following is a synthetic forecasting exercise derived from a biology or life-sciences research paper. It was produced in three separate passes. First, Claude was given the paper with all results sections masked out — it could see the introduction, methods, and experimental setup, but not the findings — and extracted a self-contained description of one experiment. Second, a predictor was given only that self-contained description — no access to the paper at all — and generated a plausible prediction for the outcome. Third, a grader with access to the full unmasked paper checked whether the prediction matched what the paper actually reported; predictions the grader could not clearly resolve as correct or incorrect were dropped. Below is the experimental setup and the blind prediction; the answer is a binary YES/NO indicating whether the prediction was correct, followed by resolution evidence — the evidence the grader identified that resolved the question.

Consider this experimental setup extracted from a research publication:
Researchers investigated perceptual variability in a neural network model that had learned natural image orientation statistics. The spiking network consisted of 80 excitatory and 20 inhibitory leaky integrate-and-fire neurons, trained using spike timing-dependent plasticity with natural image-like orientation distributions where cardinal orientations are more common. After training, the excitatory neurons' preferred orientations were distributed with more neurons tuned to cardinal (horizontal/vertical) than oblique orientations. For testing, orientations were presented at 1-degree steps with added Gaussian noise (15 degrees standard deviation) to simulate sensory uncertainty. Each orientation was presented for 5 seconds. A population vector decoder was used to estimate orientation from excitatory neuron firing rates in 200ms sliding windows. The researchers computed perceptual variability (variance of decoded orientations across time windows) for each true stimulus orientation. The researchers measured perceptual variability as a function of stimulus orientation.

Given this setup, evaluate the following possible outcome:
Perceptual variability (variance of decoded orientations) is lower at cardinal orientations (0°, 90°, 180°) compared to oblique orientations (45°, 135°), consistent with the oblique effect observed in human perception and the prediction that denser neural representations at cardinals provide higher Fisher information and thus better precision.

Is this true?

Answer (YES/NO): YES